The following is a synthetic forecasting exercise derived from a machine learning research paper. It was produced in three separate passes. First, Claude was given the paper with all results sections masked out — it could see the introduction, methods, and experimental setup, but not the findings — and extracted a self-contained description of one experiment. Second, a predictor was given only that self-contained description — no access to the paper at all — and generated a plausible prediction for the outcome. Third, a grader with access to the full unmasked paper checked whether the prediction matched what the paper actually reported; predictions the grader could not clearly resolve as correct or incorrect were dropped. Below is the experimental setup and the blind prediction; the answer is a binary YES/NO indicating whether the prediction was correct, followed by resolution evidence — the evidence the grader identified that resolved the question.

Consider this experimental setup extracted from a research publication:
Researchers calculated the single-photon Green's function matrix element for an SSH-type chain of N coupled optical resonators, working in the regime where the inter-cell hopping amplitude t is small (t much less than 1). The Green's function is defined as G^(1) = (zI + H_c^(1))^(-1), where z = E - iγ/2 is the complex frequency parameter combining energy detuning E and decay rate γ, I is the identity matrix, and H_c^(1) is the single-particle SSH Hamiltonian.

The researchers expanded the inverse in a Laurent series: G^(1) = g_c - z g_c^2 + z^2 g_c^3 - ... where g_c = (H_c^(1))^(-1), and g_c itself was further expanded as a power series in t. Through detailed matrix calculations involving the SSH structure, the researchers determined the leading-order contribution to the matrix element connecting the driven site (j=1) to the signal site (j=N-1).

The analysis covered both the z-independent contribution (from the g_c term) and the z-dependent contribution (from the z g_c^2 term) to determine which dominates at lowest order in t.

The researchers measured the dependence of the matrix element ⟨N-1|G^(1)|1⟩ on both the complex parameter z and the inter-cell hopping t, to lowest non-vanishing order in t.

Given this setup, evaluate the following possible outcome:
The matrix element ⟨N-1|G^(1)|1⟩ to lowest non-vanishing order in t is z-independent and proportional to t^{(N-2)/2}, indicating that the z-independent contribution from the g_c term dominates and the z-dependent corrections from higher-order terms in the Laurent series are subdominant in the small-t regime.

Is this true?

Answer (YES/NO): NO